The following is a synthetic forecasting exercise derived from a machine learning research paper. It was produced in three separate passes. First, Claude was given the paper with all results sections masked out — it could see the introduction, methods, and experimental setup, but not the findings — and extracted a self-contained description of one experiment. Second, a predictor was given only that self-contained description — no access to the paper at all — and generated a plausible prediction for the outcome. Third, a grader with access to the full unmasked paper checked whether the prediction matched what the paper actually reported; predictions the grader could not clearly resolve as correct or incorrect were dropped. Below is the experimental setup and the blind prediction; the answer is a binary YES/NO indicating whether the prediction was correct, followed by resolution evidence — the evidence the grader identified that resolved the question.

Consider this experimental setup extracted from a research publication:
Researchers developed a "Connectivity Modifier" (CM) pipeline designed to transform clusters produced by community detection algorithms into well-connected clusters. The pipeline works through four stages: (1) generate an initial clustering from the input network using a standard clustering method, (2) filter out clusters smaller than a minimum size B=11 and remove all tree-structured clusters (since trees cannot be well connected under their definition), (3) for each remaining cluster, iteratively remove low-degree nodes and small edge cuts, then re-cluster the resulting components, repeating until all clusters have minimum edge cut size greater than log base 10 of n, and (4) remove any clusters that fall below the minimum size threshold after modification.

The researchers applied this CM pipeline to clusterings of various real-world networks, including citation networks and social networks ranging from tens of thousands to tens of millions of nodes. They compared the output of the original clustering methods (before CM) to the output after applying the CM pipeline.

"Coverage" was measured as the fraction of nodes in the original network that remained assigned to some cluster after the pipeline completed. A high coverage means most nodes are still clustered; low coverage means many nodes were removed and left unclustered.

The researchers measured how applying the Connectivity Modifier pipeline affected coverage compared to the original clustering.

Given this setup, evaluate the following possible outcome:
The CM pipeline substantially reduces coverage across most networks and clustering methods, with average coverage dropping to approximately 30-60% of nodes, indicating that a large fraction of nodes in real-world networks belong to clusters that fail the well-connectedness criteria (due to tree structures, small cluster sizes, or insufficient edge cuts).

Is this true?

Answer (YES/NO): NO